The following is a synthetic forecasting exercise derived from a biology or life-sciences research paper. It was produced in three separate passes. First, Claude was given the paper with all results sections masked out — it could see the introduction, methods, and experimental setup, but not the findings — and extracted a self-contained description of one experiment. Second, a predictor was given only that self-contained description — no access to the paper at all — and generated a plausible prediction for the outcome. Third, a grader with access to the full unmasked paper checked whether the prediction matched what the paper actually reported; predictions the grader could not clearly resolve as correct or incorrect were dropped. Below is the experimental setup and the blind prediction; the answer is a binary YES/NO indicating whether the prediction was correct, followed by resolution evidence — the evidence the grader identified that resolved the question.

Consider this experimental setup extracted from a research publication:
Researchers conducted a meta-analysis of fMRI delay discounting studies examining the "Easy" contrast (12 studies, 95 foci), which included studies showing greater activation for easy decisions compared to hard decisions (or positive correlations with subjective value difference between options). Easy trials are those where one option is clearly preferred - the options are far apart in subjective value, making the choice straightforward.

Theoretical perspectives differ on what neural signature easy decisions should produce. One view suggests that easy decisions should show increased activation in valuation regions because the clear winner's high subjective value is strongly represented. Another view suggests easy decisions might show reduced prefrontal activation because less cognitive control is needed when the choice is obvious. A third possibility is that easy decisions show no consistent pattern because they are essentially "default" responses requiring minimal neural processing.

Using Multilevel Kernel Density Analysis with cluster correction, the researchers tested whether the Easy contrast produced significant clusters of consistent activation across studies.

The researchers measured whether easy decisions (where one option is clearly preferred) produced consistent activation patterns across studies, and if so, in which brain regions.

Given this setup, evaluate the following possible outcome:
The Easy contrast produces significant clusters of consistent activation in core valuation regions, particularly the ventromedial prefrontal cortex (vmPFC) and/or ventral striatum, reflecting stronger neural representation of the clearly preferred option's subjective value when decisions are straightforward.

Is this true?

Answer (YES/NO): NO